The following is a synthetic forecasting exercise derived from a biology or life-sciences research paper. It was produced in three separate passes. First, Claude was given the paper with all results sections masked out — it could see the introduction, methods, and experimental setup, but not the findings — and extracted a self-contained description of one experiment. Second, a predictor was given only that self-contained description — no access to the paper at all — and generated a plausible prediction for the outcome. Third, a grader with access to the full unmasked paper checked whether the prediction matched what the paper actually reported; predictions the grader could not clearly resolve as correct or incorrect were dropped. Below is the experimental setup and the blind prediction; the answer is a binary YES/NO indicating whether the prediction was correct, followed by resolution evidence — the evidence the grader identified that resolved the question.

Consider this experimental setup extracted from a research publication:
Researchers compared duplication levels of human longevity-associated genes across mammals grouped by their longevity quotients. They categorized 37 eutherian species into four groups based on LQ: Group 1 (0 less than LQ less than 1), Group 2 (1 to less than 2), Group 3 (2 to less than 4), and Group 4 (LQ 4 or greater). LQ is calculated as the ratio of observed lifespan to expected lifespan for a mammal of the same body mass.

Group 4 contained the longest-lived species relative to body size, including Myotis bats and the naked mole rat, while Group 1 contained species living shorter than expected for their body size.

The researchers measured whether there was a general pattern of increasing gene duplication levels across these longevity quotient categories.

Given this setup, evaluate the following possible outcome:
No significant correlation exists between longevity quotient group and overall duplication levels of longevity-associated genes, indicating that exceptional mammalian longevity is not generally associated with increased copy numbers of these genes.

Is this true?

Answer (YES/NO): NO